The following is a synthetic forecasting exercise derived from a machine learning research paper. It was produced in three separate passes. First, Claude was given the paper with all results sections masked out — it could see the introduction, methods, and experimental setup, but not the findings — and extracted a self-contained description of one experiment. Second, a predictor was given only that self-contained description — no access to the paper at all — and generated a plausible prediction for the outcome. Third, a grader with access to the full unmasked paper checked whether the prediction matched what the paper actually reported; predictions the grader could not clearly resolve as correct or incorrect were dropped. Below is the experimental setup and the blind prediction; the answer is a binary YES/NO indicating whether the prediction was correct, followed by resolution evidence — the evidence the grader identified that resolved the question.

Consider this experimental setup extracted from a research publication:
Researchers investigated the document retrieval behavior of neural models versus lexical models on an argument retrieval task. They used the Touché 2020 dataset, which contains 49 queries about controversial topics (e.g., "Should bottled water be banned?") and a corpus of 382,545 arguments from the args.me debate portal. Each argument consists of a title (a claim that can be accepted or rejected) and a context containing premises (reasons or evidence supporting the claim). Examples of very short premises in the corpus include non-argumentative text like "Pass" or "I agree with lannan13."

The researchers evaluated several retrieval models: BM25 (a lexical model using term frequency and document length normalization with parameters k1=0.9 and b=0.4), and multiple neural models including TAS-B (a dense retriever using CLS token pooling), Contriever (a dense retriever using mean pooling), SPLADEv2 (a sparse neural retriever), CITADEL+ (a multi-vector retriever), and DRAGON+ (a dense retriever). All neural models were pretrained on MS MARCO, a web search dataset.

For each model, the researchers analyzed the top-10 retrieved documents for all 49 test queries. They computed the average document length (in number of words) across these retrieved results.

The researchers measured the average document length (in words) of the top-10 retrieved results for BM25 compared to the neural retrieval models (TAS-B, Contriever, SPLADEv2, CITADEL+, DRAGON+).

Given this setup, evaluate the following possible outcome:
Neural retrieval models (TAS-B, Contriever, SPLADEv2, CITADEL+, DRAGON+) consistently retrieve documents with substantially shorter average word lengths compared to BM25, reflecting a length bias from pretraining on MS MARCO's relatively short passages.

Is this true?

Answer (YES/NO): YES